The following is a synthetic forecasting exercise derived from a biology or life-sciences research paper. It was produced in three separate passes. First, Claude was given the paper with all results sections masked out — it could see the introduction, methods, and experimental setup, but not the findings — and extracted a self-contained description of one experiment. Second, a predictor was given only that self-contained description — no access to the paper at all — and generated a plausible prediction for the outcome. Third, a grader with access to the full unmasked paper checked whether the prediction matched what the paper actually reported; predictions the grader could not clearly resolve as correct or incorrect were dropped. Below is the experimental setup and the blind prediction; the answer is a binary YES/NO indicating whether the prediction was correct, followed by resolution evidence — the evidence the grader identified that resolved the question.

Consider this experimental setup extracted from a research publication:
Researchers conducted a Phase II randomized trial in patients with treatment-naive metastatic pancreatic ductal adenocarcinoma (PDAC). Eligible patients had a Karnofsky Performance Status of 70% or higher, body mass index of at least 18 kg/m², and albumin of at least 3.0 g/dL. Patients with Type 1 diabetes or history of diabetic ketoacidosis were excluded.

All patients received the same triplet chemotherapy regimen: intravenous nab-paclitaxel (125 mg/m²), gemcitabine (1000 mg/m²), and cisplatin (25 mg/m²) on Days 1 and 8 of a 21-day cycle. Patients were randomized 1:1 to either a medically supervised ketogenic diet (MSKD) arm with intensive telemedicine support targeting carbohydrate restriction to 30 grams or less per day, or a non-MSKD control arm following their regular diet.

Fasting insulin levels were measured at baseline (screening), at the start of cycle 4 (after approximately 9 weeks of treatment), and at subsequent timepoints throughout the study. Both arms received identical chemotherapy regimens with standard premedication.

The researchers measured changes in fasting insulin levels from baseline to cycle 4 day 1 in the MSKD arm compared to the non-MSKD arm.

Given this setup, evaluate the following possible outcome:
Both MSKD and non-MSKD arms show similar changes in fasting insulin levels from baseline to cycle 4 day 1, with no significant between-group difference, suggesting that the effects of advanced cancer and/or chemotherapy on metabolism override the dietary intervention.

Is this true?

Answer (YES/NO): YES